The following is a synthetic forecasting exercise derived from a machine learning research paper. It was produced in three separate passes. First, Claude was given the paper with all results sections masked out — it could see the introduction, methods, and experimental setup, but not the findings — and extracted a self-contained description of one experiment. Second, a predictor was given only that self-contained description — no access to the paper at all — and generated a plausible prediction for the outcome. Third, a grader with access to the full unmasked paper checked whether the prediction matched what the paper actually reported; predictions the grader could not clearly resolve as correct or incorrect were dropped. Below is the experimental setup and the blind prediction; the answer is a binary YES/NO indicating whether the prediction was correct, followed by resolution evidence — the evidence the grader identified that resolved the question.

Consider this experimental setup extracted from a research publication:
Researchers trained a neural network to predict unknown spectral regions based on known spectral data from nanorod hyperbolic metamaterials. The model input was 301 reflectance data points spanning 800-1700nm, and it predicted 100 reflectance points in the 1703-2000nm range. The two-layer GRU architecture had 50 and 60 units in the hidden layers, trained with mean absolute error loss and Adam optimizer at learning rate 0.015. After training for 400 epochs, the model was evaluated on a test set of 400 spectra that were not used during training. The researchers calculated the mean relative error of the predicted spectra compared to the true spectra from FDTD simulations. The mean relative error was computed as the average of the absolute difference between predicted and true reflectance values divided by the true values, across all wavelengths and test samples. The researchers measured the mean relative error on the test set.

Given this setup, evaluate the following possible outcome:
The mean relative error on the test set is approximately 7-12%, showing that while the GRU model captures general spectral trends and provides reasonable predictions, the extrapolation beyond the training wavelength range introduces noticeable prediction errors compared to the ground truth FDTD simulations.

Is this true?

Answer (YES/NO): NO